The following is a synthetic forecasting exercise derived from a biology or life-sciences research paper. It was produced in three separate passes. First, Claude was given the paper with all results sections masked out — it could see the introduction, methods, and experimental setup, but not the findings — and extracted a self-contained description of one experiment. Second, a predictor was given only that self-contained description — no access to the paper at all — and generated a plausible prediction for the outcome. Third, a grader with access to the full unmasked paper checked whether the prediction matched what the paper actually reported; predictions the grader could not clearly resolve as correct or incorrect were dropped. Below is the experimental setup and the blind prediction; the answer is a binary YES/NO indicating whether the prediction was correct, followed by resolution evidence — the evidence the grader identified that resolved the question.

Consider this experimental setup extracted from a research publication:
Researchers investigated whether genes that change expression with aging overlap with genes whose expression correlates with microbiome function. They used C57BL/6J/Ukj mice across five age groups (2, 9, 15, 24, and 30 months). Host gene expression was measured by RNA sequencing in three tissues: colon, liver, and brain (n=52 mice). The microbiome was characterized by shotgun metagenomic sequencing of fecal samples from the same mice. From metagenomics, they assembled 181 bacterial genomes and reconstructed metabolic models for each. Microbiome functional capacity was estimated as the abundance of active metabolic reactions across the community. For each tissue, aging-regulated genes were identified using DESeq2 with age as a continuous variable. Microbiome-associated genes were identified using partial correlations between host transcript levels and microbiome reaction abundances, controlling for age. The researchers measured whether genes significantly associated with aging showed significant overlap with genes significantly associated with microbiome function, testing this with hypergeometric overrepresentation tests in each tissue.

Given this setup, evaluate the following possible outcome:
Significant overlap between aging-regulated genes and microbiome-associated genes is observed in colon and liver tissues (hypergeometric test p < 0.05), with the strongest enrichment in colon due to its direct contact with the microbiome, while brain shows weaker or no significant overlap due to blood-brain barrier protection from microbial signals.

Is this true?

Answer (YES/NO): NO